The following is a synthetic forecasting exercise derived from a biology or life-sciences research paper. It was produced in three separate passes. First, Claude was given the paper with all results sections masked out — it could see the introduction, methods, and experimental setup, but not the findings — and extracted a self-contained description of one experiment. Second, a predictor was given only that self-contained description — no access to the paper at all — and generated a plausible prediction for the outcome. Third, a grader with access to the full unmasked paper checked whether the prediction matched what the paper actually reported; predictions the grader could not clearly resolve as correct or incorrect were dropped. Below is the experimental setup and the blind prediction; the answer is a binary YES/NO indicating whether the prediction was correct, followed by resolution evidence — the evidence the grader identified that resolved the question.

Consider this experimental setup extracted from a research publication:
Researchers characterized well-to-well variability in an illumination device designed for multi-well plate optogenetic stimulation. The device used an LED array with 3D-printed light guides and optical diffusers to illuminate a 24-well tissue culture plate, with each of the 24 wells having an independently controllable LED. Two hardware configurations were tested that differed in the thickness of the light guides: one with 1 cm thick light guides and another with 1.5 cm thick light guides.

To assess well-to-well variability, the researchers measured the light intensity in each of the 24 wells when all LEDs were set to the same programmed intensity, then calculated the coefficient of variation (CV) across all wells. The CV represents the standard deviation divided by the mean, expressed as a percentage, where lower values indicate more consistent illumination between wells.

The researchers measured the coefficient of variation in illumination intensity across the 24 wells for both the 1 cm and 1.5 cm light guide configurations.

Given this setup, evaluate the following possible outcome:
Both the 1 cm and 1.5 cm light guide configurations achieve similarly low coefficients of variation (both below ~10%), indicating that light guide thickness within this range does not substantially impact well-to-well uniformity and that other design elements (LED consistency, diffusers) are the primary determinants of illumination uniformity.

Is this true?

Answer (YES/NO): NO